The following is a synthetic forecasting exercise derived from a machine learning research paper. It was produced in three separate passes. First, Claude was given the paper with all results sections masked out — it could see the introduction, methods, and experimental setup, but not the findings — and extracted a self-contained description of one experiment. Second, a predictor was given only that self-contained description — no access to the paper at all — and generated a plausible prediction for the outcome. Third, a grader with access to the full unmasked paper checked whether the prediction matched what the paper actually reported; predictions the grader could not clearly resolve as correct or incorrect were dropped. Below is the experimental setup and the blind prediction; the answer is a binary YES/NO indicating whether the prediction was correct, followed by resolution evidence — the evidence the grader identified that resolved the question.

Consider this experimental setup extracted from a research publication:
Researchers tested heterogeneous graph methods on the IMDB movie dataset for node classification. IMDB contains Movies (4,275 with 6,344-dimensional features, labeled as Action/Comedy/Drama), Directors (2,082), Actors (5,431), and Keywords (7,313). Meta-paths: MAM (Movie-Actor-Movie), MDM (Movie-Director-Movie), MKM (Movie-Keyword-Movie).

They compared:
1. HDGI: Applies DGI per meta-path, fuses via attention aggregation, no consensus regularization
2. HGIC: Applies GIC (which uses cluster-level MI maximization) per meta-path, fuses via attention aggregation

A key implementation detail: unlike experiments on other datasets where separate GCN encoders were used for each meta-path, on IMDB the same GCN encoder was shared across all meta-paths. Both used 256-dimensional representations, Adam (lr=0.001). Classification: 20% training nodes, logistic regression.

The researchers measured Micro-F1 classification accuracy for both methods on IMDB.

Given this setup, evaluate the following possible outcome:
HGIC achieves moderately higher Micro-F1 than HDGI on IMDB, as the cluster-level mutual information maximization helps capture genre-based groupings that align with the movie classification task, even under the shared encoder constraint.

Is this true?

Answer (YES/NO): NO